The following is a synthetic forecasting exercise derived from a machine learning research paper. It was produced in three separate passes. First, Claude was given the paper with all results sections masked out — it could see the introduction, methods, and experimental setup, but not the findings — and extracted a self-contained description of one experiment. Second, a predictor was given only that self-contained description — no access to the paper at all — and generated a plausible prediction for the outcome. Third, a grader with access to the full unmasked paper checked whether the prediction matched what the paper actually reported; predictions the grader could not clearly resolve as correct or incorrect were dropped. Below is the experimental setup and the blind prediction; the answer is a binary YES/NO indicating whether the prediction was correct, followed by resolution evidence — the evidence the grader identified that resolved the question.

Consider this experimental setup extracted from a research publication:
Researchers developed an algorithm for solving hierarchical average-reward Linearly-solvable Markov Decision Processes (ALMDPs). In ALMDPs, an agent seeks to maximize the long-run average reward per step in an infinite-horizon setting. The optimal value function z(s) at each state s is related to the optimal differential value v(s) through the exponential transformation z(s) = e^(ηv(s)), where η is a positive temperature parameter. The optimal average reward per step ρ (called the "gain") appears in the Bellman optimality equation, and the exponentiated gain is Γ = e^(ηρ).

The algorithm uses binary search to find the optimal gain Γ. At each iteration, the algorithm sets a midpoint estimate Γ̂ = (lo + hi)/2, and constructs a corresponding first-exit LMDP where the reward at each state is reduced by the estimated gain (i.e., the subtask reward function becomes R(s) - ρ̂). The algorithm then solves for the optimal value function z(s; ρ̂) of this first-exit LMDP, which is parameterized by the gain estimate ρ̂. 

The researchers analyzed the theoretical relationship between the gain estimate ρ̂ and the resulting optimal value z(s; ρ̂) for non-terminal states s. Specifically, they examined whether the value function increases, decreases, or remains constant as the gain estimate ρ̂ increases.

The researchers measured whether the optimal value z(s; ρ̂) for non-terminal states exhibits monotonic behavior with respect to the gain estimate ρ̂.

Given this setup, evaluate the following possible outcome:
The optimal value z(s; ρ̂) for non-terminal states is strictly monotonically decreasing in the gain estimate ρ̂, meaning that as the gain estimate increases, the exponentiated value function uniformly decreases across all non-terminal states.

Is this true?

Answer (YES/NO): YES